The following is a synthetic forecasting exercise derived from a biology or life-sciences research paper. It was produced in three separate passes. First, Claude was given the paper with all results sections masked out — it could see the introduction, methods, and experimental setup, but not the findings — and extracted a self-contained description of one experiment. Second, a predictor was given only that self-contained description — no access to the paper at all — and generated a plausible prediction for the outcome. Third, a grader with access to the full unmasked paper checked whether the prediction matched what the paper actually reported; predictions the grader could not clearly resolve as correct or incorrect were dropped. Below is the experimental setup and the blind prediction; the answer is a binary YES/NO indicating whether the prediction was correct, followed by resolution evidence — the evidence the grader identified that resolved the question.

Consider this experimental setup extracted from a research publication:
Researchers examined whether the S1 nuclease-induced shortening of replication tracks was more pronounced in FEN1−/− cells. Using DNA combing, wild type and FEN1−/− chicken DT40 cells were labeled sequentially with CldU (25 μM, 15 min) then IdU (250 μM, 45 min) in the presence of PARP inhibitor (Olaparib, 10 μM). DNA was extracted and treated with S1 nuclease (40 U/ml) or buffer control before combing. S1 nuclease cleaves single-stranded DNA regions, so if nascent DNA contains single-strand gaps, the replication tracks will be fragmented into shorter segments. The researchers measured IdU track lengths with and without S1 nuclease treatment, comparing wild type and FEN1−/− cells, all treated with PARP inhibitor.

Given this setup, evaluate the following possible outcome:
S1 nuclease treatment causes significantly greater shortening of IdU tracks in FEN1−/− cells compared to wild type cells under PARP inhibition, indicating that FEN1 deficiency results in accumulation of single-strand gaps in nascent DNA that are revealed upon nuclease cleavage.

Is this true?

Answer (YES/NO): YES